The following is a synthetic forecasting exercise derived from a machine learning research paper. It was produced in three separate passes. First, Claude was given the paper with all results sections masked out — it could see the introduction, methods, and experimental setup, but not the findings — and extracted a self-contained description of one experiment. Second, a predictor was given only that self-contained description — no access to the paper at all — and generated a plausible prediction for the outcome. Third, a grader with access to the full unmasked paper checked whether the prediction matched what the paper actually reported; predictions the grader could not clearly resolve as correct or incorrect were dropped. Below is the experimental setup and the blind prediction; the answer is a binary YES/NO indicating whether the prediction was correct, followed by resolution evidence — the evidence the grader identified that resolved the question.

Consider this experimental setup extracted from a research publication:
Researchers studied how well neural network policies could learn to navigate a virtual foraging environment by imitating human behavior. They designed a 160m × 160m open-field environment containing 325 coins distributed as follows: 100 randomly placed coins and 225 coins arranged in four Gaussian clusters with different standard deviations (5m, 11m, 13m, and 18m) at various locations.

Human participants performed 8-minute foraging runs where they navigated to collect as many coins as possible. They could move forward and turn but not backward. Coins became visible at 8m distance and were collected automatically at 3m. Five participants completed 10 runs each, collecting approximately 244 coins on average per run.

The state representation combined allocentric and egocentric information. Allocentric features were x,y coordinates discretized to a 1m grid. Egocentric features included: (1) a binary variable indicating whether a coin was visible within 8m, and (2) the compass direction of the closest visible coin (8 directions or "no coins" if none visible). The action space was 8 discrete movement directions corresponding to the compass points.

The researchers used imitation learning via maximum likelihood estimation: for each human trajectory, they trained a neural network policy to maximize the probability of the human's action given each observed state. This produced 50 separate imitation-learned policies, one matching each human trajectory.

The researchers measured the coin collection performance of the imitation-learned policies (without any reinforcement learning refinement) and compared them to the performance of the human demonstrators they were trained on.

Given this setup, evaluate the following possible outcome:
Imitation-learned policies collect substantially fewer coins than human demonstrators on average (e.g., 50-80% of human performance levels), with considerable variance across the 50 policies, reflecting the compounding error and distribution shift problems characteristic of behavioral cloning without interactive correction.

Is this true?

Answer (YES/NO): YES